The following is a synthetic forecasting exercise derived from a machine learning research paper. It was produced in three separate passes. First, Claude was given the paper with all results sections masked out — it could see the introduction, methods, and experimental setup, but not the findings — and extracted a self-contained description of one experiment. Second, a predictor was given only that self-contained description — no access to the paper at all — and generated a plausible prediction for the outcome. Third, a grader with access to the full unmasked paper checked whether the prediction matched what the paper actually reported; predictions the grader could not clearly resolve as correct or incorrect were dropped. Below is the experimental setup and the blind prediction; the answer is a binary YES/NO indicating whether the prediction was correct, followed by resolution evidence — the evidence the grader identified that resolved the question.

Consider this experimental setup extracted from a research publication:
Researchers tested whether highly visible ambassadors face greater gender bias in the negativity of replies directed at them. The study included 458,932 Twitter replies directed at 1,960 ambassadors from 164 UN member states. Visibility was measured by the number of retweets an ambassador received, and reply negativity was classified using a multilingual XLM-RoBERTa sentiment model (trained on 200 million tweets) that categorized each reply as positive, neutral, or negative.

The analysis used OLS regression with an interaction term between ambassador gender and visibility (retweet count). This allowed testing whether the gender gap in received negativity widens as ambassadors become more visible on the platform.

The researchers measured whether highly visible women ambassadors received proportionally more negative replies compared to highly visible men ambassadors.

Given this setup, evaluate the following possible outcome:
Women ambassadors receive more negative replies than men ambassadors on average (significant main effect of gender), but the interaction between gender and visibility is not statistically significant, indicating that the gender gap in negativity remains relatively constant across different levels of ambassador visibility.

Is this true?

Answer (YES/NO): NO